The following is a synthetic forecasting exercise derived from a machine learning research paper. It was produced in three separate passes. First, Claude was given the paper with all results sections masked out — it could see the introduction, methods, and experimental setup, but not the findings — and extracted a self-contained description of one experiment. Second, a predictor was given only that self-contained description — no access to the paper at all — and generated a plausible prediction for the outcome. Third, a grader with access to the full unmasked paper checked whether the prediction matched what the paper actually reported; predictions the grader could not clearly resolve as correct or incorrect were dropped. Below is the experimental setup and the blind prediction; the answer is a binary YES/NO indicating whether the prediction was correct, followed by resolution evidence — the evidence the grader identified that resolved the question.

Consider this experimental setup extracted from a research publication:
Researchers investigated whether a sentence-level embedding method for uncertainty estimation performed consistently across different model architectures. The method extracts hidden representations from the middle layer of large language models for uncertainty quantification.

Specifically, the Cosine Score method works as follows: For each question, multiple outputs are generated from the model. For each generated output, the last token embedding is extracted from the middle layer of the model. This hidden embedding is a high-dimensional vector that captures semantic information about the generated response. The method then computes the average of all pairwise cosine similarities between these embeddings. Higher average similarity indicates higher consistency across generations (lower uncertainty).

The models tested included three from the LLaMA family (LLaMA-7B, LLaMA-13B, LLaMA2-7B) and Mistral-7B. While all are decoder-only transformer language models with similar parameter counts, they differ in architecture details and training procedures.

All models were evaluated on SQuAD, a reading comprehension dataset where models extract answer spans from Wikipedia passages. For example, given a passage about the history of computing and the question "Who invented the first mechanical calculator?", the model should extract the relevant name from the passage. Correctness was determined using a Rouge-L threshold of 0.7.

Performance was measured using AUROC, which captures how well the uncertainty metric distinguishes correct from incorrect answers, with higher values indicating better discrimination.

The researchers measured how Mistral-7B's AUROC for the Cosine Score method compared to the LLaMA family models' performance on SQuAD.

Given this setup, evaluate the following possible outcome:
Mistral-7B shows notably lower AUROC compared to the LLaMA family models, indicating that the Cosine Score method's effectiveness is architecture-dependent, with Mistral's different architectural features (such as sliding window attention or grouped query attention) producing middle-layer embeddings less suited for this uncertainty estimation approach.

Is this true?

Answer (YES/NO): YES